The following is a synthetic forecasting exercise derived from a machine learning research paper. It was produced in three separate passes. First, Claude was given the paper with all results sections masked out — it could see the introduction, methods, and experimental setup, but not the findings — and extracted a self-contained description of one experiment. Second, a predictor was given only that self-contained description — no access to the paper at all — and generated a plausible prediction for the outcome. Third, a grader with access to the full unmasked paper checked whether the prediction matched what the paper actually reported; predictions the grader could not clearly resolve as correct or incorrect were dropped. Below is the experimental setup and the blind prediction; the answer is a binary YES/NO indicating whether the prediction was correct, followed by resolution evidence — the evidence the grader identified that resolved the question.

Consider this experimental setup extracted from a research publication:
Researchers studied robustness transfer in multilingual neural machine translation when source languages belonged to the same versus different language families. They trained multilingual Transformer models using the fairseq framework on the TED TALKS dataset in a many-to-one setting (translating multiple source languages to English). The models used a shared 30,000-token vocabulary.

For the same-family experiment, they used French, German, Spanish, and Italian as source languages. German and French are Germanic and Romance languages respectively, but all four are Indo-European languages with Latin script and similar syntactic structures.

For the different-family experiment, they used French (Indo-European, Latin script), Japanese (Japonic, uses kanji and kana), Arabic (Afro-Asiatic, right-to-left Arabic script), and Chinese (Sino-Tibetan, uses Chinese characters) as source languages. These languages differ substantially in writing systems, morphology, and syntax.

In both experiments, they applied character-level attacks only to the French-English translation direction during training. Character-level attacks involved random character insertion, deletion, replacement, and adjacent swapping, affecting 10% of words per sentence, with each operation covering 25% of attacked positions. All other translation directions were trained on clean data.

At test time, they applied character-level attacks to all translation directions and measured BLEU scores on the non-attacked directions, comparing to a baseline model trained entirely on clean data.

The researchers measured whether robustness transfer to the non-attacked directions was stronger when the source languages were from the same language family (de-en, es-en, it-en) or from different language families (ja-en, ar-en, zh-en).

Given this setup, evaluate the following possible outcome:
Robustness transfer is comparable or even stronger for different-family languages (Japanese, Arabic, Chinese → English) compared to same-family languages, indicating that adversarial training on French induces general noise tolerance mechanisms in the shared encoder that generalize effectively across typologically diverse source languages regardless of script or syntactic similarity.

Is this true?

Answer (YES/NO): NO